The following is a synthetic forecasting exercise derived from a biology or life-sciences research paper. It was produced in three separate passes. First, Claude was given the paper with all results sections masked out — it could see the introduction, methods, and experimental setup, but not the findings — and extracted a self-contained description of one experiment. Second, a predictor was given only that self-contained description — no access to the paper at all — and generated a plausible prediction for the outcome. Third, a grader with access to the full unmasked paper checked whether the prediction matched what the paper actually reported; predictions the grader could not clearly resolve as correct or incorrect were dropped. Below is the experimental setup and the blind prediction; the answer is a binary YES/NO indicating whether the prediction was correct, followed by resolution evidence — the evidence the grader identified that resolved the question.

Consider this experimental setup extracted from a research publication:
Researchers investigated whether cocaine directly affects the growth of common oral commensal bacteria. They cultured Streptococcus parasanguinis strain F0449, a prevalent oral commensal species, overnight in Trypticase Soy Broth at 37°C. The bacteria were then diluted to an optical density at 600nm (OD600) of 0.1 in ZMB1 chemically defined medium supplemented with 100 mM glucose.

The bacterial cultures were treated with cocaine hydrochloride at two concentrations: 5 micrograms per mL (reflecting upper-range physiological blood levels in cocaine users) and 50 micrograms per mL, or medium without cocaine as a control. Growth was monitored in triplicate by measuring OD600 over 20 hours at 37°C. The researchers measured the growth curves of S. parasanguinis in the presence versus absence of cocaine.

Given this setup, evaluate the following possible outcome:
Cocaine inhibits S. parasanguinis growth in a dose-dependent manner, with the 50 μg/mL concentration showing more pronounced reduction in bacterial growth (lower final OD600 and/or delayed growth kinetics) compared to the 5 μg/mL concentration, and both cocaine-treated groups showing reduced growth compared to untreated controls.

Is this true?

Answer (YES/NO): NO